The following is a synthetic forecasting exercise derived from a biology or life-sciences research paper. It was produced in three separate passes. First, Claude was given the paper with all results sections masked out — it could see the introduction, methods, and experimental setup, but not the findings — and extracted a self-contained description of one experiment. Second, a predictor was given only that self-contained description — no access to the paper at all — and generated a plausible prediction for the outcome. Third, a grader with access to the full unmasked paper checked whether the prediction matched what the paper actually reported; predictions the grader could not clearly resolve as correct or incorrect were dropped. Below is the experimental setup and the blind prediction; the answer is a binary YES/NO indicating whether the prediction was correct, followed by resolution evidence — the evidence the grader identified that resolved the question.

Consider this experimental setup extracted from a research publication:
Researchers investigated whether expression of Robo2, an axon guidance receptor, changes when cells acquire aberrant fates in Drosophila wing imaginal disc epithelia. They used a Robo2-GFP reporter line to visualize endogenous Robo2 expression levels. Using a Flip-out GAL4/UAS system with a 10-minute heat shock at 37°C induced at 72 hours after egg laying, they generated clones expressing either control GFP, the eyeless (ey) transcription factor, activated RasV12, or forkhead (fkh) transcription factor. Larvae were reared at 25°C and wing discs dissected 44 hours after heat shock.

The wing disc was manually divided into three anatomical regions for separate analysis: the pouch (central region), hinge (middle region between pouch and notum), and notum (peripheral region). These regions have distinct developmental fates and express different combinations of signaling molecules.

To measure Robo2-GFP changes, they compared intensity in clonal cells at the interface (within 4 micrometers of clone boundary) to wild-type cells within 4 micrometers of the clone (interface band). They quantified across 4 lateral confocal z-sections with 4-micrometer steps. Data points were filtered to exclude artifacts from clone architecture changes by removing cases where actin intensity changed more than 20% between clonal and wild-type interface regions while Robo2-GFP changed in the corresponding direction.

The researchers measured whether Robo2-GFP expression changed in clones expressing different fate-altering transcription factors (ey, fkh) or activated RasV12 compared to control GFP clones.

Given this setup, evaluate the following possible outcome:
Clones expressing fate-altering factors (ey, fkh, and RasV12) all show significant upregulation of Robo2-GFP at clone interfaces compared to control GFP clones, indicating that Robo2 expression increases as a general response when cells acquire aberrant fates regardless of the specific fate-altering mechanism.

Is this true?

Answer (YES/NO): NO